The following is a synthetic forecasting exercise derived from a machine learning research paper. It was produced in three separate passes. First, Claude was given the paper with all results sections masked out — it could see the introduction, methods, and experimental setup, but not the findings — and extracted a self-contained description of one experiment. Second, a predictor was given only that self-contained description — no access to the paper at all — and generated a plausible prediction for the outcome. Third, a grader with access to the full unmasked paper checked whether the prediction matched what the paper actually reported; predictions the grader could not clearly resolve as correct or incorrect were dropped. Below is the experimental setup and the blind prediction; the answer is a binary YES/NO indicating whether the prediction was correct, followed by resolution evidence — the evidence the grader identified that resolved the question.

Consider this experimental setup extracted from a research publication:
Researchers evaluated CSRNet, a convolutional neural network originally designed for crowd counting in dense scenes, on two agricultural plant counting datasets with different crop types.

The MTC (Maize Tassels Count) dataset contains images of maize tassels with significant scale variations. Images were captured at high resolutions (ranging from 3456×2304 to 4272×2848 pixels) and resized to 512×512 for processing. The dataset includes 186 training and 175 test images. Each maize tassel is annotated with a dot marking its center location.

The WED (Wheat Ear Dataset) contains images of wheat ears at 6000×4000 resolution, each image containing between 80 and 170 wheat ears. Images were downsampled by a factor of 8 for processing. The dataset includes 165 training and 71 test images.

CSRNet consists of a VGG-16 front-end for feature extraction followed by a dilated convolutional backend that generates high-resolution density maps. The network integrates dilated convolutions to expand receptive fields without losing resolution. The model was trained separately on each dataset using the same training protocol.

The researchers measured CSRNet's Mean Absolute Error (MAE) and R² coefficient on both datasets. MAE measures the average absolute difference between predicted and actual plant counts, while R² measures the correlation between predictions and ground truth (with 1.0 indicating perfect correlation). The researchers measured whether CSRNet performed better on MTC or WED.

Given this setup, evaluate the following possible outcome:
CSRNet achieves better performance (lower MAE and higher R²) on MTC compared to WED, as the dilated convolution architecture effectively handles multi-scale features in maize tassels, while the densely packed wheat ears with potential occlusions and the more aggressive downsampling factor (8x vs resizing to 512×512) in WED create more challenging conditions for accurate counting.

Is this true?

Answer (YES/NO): NO